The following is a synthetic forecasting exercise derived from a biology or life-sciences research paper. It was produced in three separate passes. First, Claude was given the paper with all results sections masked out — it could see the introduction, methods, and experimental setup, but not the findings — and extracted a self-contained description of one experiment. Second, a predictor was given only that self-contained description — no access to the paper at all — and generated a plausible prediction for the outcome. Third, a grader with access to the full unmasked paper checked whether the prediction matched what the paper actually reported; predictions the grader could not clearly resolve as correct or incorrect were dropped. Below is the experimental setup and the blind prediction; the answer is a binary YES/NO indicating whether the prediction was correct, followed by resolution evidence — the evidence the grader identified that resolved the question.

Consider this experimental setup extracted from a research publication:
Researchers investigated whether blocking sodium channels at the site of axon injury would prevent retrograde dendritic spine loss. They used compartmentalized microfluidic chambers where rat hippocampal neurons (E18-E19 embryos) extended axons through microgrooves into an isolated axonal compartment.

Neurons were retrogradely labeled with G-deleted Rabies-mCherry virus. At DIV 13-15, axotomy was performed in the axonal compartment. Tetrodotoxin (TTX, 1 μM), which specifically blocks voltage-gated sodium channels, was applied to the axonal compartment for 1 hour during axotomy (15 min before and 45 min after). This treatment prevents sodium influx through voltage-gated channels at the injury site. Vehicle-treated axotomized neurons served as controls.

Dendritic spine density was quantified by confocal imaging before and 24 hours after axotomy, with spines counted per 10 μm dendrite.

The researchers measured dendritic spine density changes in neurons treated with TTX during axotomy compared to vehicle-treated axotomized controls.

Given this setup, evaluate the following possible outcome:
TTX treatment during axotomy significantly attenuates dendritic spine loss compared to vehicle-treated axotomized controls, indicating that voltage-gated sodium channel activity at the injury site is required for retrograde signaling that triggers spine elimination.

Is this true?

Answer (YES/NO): YES